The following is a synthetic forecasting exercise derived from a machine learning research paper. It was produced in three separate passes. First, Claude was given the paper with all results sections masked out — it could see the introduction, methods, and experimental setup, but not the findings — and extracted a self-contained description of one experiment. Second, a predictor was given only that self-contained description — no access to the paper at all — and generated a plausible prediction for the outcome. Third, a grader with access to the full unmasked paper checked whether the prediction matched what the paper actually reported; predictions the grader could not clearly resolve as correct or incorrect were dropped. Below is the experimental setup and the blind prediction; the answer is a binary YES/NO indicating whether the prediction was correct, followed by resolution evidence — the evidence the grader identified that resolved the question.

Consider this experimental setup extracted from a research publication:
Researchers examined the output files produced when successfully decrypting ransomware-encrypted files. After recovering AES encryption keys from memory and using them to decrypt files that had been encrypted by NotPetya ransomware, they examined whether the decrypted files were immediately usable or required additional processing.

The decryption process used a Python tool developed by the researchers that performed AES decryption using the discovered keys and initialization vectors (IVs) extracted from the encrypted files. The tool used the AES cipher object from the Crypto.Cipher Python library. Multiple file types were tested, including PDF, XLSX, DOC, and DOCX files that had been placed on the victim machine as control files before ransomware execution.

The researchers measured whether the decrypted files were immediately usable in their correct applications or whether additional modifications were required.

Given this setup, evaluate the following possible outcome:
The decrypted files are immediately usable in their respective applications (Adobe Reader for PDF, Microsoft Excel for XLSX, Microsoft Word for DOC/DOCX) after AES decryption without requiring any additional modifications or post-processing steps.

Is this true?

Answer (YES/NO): NO